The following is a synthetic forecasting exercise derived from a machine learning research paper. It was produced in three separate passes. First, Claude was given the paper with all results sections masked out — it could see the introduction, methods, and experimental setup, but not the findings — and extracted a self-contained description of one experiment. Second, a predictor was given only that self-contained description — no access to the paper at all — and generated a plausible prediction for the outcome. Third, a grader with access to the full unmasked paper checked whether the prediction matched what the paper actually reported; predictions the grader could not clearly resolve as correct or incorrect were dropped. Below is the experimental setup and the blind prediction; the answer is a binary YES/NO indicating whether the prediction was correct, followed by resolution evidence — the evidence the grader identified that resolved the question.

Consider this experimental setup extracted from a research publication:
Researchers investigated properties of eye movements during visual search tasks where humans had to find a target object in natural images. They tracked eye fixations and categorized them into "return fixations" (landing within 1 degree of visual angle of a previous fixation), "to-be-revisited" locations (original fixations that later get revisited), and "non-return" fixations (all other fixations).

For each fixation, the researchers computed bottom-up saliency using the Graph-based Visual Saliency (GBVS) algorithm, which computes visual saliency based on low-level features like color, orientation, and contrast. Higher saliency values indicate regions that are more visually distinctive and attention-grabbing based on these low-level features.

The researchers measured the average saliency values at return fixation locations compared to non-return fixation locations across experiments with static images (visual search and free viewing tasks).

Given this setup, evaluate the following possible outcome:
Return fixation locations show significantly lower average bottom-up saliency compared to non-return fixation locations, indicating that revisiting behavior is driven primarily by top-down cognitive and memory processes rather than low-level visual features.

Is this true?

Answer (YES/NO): NO